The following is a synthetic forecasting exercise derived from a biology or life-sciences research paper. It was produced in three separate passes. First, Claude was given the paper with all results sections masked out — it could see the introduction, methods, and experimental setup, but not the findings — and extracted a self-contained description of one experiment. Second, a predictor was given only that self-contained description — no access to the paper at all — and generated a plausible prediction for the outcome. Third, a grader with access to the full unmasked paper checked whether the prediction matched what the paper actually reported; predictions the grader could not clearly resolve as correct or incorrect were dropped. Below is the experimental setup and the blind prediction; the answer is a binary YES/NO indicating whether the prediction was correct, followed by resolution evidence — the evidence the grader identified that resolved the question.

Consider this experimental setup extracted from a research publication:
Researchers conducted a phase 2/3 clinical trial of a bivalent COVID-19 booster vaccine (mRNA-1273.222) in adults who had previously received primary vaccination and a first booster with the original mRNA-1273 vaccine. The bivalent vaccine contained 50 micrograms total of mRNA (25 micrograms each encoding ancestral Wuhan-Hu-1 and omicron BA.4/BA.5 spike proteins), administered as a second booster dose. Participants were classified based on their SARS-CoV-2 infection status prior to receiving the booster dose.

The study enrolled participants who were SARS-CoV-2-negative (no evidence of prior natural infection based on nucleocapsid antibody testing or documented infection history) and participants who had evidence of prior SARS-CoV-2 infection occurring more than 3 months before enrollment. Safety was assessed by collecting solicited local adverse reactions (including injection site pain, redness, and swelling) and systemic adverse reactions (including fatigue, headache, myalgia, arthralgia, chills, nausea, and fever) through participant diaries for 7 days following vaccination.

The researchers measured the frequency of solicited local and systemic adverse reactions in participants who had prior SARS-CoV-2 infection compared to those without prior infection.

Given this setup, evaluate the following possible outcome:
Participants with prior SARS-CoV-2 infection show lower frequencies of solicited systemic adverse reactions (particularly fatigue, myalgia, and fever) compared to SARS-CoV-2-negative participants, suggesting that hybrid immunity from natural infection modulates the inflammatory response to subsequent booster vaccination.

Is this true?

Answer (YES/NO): YES